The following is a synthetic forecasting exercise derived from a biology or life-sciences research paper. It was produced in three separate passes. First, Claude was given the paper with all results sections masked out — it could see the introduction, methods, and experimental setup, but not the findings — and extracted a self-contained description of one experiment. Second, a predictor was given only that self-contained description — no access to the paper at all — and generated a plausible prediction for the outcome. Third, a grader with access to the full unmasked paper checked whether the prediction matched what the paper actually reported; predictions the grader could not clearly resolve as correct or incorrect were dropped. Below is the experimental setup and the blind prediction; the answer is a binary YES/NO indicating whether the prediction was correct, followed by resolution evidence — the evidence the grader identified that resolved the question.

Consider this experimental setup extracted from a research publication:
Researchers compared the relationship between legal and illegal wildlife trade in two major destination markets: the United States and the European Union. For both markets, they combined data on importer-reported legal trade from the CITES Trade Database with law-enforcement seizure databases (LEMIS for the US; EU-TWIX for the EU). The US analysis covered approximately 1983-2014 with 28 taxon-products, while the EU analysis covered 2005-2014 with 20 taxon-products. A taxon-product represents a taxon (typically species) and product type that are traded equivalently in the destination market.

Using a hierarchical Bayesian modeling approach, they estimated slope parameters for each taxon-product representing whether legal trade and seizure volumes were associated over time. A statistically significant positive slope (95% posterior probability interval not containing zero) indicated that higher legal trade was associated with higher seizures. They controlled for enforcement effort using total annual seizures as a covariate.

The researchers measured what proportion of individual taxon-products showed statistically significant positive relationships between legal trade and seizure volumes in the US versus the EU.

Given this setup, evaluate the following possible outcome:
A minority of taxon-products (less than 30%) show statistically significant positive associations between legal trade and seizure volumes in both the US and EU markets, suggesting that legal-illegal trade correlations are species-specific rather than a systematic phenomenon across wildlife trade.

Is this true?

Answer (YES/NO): YES